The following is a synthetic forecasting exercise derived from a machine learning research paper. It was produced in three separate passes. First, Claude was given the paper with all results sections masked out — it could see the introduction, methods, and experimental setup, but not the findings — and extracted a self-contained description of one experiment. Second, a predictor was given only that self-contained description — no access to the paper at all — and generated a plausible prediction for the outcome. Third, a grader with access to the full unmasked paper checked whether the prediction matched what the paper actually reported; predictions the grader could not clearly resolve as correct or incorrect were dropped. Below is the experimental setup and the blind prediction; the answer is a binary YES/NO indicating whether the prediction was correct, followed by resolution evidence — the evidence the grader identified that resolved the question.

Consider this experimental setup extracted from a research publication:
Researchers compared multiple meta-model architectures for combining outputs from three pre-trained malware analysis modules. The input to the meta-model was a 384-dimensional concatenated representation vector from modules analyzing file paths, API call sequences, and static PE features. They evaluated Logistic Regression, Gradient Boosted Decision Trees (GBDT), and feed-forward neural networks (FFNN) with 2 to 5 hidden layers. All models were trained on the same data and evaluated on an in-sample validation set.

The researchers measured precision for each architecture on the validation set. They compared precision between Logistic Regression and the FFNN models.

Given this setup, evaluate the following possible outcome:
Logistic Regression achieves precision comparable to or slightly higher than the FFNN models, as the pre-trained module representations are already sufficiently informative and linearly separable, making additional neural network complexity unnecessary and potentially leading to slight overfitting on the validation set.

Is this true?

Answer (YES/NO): NO